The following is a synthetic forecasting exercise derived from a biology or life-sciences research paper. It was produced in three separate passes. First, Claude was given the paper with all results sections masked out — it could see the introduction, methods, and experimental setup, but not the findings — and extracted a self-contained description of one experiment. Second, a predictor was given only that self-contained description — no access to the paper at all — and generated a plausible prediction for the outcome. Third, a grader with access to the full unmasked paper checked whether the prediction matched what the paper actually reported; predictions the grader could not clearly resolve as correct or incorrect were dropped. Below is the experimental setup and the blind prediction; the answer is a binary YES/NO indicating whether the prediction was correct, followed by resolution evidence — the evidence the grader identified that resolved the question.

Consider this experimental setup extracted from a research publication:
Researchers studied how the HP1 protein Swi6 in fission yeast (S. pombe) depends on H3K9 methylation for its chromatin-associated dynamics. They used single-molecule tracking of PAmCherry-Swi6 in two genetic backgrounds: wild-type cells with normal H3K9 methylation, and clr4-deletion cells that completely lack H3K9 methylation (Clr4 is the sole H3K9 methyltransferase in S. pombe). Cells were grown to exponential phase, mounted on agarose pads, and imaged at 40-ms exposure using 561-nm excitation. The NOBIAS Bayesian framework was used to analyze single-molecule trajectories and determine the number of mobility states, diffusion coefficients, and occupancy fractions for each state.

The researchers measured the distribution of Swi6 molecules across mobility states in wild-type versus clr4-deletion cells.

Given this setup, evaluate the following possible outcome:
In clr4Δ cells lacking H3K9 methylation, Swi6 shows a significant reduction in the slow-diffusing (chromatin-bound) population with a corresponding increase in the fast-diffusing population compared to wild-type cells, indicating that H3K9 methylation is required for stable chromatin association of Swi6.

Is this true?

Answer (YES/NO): YES